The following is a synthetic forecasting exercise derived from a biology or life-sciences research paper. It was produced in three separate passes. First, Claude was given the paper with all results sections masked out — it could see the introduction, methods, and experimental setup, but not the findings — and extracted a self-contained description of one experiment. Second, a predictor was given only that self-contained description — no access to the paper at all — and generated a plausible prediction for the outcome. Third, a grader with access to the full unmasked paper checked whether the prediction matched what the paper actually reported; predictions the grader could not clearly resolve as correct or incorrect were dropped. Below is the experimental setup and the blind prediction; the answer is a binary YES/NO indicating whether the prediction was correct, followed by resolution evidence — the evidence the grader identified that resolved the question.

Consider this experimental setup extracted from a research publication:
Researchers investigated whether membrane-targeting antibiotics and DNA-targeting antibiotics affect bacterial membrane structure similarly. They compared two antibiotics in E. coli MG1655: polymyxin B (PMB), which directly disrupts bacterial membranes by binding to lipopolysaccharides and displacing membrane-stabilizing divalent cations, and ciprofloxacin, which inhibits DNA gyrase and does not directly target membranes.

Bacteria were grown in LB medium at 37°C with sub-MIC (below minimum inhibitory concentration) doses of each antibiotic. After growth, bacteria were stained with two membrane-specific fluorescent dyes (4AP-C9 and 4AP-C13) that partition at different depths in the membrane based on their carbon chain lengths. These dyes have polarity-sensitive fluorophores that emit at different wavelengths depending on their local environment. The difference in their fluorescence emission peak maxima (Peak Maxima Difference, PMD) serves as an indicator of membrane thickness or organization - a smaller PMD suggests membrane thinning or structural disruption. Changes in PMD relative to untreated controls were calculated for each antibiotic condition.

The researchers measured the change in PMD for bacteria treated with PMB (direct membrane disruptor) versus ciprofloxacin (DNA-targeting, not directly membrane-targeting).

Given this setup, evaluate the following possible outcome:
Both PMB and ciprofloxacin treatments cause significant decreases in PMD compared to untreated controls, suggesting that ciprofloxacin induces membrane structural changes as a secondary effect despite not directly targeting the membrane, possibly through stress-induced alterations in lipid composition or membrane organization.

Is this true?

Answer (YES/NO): YES